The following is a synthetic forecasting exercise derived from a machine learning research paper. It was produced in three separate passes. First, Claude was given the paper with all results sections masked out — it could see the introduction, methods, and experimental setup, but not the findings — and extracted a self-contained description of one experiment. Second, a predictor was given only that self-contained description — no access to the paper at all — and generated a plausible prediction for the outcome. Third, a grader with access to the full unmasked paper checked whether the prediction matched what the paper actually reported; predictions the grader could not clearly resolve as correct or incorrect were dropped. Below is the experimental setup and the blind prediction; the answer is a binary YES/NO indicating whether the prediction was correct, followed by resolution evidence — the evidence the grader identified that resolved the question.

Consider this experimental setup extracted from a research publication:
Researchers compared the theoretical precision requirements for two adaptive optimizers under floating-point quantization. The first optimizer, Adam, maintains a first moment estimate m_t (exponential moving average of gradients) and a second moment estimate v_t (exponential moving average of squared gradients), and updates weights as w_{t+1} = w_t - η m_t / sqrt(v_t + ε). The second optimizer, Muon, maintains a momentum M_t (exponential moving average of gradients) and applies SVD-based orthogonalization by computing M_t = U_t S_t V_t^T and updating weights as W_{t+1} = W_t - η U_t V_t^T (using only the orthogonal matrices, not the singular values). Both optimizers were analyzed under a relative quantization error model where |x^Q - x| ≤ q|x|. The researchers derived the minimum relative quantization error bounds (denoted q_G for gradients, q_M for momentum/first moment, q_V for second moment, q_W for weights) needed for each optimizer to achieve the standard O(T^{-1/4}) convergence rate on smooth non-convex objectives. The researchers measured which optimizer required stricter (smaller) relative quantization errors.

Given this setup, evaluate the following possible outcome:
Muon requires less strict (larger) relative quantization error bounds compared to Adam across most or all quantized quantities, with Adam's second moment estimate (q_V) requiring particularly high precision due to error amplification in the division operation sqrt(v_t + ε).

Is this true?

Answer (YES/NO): YES